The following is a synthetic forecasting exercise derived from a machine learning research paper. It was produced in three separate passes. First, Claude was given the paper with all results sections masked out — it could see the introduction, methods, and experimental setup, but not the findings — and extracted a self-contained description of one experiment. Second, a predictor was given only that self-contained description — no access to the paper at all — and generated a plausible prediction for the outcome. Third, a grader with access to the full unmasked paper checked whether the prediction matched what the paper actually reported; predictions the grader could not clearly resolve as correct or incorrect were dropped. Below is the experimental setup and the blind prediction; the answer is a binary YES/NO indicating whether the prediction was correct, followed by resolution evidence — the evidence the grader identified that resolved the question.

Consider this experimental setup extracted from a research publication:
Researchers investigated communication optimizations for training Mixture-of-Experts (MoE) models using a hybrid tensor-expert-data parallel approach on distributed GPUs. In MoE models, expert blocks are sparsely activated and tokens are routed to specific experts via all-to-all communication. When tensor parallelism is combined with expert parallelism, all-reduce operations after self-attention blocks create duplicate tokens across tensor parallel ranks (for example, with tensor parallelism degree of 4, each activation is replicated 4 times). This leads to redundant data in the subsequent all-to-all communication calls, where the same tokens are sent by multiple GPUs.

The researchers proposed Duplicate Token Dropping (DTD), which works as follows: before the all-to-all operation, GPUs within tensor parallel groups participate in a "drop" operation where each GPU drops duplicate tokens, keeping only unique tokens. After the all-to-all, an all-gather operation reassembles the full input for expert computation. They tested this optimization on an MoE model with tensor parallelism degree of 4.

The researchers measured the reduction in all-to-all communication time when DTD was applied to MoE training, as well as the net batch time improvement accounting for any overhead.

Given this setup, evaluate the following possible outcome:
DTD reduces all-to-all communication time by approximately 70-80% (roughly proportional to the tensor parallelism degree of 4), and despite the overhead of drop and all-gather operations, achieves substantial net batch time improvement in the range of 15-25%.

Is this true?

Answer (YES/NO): NO